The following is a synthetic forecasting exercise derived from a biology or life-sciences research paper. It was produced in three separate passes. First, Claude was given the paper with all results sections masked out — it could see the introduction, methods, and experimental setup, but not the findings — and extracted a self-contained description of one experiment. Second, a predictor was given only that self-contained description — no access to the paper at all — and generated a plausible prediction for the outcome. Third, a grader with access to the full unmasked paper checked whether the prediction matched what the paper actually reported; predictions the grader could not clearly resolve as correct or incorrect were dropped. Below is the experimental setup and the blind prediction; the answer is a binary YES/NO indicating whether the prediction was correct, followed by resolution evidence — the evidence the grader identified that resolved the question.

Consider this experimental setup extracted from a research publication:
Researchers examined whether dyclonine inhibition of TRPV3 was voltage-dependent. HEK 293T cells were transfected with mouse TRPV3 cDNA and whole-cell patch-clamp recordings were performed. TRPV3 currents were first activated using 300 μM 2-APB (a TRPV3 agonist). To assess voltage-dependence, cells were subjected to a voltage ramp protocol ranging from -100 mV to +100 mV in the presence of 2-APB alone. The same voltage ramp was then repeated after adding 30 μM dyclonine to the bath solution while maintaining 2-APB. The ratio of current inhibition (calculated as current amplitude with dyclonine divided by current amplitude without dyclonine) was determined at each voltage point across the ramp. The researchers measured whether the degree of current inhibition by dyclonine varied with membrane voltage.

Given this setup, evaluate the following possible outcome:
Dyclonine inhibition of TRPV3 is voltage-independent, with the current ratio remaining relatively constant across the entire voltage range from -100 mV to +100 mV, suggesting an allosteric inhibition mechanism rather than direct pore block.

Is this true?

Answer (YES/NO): NO